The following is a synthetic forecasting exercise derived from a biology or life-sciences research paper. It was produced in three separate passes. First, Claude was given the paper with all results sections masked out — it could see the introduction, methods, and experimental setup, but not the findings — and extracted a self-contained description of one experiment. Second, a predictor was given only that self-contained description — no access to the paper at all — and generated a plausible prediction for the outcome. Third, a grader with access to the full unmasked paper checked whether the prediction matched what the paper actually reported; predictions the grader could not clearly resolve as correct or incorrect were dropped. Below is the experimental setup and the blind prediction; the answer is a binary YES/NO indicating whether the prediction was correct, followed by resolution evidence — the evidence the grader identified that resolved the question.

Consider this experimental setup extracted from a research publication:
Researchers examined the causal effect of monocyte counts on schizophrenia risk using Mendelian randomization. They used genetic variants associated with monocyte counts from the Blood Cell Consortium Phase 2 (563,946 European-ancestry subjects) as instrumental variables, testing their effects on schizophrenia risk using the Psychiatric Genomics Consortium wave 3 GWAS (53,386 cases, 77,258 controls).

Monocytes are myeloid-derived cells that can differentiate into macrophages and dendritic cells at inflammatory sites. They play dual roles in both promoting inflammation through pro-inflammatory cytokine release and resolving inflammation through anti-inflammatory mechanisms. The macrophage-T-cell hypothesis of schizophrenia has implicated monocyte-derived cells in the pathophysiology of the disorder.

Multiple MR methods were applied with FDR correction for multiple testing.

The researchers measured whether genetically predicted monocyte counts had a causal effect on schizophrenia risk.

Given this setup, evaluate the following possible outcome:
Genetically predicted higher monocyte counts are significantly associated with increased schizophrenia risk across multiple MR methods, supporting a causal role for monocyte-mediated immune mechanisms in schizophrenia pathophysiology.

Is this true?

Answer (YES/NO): NO